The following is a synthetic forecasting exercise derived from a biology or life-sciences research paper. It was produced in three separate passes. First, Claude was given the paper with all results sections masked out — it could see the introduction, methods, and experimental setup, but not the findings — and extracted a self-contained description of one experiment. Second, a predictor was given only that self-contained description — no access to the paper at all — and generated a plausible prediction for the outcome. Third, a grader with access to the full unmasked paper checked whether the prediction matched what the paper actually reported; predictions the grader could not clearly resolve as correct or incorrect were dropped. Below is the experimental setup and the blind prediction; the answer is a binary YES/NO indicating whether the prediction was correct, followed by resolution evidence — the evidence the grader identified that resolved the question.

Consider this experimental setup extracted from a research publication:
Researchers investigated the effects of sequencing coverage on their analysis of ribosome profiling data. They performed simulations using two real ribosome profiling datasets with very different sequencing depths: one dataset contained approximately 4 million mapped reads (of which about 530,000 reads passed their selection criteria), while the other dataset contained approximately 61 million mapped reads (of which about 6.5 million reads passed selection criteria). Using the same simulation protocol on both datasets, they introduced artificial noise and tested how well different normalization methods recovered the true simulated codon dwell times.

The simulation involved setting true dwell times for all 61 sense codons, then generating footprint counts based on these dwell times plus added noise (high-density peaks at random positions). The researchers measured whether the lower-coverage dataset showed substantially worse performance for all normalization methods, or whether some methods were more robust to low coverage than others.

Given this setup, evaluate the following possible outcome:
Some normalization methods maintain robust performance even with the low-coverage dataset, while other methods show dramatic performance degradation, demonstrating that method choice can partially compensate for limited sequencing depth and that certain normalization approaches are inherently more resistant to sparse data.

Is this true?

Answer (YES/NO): YES